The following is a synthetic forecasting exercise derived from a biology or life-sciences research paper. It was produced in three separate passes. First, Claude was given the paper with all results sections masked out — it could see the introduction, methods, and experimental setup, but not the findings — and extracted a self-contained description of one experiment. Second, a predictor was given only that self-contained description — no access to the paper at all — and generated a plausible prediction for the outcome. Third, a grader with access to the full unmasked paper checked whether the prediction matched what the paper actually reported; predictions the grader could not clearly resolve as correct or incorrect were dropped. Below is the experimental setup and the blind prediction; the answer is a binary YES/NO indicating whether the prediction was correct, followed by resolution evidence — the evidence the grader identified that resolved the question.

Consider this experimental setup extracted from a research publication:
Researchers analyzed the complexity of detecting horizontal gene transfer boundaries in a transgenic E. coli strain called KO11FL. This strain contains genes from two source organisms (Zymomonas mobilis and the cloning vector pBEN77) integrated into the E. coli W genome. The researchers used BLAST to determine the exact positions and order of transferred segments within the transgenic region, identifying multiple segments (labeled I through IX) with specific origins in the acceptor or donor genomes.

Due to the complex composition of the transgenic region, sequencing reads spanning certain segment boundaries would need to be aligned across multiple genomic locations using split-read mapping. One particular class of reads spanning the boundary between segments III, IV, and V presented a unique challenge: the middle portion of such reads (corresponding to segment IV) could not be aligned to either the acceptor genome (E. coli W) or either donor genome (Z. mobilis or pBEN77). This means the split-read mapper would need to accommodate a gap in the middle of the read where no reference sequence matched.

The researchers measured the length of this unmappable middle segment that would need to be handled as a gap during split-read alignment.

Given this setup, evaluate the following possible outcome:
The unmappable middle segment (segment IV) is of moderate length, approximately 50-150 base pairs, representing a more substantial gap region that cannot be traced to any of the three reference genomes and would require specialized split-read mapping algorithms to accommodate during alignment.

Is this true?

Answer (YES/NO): YES